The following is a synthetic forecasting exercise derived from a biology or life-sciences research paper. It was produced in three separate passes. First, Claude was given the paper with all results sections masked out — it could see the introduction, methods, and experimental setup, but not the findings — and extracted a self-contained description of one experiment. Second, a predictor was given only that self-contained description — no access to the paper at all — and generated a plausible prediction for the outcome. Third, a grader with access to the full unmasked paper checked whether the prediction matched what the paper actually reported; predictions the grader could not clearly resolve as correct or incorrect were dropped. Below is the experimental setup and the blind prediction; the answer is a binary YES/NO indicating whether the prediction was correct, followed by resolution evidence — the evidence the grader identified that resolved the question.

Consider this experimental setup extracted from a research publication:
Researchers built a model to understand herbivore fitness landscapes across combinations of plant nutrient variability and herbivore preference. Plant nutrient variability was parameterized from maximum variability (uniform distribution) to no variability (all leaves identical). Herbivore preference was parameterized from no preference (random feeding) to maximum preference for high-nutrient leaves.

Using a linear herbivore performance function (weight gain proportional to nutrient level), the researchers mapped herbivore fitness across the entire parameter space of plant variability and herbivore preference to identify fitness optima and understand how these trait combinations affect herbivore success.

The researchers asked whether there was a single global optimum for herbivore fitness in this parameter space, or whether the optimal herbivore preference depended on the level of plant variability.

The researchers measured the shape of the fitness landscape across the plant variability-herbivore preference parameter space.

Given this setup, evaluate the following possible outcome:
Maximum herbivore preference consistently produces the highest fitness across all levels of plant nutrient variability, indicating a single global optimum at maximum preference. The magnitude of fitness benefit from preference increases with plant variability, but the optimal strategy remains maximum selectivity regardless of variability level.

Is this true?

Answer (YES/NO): NO